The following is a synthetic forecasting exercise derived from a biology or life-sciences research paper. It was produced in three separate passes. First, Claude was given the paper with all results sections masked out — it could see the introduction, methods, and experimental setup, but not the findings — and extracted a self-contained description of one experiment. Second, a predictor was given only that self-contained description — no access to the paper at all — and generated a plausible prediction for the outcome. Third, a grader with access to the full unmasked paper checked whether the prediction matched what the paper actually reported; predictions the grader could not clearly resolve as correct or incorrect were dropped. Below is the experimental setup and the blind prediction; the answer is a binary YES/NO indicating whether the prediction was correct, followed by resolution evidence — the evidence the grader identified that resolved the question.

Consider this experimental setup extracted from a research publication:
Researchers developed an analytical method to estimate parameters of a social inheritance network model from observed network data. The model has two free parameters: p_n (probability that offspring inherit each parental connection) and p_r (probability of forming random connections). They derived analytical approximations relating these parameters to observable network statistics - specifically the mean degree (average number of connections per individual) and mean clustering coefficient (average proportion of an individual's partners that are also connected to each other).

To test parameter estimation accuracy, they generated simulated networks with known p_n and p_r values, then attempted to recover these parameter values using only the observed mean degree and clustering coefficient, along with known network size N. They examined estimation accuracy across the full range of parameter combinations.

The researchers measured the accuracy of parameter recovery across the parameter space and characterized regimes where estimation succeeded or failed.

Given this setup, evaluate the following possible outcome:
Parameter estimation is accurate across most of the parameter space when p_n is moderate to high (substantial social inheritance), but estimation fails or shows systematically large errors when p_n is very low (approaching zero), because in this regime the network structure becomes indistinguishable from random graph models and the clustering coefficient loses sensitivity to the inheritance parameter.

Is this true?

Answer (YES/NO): NO